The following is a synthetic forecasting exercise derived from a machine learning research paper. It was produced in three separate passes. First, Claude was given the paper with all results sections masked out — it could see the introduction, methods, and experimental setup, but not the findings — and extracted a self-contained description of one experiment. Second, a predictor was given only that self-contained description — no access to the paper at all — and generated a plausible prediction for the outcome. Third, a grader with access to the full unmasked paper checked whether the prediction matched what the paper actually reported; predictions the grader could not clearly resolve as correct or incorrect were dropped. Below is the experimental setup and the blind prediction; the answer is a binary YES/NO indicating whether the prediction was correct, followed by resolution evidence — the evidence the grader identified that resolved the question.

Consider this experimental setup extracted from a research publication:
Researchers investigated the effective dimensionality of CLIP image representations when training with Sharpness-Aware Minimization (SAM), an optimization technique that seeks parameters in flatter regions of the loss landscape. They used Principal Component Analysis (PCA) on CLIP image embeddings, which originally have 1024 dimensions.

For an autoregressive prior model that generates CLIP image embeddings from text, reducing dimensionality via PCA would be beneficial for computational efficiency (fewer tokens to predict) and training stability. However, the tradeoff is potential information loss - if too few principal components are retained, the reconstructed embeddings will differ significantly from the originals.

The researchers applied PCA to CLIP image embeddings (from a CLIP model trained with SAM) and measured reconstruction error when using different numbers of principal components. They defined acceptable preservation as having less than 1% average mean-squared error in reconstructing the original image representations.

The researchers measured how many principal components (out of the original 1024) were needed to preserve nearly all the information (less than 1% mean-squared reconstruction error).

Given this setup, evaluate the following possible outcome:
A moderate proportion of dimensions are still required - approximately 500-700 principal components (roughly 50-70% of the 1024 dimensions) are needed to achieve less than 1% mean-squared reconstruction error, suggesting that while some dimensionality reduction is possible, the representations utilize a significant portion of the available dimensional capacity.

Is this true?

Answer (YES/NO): NO